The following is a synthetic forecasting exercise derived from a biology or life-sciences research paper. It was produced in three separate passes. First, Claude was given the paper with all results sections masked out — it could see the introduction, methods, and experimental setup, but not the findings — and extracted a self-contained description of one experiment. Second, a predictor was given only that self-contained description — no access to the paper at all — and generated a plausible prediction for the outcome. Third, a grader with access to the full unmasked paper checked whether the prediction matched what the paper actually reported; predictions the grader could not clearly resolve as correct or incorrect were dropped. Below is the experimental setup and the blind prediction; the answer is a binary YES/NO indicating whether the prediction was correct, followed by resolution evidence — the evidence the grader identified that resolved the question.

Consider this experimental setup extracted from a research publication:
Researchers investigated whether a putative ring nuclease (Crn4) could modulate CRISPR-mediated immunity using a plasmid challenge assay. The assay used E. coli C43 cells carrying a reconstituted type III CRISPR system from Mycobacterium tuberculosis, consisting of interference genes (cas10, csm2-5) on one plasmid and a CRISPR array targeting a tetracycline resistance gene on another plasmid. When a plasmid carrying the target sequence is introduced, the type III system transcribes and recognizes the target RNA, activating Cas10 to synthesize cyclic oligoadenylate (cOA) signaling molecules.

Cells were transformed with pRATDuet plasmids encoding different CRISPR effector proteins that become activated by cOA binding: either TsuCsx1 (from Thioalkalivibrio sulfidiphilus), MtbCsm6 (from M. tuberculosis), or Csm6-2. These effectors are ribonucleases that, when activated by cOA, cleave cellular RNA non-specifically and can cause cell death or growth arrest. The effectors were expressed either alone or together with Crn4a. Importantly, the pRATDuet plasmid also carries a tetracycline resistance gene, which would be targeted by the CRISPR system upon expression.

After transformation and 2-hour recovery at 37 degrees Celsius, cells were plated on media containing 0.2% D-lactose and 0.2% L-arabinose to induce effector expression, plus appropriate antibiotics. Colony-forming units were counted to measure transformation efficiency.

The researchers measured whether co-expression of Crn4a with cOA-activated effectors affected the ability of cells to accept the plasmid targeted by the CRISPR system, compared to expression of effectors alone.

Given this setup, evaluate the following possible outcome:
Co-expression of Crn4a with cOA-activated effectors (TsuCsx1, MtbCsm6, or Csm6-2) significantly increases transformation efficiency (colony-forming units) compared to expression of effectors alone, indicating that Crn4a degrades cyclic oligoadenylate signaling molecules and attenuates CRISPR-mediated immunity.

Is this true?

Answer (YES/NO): NO